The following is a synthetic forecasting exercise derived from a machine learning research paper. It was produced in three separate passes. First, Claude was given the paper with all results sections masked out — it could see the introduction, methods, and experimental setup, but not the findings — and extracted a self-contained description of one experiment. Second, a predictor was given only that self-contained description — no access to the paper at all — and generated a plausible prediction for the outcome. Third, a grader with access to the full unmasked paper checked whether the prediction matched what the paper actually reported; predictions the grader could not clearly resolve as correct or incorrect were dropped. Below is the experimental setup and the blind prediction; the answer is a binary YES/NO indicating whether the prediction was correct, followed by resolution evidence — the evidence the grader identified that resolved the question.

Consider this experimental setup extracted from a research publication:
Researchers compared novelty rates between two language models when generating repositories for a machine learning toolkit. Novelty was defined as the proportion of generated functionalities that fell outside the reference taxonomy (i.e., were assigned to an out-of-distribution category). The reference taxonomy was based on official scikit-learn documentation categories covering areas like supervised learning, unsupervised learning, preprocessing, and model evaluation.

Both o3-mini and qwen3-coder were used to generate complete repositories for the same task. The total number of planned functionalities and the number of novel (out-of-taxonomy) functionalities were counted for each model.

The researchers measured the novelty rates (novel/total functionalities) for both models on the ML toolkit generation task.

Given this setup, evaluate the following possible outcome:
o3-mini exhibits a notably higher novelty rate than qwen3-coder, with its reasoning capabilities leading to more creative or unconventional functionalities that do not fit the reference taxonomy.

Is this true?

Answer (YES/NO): NO